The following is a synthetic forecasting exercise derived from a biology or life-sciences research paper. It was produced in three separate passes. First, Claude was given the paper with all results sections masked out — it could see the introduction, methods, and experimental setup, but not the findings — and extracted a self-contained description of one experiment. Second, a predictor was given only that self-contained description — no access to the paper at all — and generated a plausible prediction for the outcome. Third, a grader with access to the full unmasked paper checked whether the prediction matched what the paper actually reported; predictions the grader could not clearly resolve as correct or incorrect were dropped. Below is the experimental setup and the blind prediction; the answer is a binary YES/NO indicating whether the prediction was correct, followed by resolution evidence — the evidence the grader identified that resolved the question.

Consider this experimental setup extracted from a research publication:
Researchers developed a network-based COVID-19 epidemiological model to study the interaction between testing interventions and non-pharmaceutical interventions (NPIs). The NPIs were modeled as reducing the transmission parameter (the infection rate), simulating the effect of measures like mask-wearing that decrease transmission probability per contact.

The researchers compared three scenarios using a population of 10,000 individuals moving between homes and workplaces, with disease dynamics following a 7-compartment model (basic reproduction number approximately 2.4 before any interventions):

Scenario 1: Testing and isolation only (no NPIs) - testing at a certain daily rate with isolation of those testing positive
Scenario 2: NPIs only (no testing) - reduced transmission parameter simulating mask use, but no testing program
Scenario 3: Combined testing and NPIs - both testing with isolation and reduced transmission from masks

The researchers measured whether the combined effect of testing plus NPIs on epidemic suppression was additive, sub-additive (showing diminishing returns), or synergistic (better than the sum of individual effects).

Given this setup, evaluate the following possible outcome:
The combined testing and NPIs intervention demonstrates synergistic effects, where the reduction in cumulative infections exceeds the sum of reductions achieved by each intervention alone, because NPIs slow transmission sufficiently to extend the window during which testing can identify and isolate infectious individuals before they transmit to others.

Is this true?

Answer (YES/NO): YES